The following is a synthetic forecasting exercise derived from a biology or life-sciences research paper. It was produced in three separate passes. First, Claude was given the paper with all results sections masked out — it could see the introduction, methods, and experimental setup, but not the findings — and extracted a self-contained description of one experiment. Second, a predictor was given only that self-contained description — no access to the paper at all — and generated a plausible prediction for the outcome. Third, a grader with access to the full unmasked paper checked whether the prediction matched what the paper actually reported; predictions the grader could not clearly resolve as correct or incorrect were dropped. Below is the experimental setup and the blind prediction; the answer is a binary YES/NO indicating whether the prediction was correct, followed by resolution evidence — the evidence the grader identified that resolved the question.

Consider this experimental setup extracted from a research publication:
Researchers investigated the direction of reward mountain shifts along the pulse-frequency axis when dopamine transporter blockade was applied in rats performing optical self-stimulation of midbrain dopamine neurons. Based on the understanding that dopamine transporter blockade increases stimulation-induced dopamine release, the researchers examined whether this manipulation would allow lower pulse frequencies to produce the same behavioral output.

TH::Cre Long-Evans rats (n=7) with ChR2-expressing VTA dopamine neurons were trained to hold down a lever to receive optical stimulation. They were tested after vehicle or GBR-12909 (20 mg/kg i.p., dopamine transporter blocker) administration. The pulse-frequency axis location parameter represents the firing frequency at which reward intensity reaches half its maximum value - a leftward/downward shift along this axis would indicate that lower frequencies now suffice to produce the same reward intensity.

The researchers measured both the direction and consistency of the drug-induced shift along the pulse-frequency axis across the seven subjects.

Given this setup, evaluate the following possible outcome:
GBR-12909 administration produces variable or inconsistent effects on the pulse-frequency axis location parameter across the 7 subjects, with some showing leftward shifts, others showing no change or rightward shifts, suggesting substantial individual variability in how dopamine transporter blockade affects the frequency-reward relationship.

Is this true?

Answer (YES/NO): NO